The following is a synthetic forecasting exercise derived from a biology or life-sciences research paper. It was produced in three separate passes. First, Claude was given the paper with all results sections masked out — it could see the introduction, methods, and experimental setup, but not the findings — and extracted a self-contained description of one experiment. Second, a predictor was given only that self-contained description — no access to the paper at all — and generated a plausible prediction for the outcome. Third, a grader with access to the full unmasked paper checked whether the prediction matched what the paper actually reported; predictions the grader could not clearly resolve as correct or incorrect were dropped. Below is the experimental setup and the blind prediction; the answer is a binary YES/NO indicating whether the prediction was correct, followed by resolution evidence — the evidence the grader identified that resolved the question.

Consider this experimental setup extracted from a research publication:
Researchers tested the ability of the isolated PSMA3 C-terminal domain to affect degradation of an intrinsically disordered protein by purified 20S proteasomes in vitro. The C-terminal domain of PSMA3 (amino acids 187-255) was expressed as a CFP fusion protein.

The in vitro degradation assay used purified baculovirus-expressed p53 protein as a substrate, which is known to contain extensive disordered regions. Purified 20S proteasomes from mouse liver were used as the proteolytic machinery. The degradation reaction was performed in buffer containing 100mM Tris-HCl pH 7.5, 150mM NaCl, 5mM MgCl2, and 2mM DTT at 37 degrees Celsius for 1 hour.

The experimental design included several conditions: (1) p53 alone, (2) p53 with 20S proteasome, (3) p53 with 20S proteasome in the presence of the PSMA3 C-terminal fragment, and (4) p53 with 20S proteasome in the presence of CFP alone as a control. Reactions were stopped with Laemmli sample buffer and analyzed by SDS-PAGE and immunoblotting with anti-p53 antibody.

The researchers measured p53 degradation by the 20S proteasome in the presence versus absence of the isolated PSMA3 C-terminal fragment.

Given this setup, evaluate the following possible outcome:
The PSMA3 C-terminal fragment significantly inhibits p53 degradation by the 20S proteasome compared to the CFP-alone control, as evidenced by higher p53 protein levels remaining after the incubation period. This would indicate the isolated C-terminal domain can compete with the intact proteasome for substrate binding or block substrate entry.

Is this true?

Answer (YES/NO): YES